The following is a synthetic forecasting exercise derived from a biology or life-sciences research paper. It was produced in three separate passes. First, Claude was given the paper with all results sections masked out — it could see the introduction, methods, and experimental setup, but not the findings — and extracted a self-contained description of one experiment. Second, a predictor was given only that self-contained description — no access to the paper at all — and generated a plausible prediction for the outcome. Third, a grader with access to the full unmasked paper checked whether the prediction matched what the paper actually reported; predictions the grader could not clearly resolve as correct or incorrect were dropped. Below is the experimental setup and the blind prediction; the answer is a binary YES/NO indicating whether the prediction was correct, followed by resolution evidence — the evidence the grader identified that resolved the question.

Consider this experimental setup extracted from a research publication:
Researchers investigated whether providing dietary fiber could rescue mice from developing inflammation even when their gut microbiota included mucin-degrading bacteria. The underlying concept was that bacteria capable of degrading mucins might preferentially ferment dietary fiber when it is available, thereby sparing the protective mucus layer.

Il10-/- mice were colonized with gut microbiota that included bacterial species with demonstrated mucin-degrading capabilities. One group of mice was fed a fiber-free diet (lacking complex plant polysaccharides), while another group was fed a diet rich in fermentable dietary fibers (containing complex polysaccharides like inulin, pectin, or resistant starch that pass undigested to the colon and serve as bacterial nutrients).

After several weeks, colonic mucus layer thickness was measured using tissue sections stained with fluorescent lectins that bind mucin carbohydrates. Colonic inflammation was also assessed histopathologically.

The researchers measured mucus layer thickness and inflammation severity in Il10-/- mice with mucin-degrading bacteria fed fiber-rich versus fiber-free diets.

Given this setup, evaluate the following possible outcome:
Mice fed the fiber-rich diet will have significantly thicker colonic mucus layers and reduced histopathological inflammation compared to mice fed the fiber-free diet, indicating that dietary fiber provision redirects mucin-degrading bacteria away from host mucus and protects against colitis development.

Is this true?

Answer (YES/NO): YES